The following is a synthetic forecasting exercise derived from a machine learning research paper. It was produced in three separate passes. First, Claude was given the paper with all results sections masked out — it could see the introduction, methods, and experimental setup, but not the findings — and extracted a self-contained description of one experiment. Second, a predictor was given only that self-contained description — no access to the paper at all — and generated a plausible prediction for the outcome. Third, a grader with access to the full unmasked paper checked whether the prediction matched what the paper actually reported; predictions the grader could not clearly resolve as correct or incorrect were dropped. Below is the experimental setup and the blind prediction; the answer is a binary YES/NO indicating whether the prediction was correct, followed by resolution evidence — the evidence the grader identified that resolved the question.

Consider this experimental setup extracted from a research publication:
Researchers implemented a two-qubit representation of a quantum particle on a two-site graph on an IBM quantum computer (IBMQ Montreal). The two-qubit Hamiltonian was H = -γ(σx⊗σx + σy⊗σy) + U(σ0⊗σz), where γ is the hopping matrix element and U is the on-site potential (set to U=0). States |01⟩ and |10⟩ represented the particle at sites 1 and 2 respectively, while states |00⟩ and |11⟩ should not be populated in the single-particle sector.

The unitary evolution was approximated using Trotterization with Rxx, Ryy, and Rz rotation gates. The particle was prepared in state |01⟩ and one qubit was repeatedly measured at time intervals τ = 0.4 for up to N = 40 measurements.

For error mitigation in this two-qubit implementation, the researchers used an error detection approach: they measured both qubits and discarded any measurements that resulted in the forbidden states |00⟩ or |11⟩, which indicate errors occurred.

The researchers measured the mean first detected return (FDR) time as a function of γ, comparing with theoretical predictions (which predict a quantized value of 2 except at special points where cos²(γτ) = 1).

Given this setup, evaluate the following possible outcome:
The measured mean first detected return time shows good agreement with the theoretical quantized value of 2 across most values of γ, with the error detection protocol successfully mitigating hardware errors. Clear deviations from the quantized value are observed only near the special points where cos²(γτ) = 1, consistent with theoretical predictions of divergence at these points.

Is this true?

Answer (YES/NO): NO